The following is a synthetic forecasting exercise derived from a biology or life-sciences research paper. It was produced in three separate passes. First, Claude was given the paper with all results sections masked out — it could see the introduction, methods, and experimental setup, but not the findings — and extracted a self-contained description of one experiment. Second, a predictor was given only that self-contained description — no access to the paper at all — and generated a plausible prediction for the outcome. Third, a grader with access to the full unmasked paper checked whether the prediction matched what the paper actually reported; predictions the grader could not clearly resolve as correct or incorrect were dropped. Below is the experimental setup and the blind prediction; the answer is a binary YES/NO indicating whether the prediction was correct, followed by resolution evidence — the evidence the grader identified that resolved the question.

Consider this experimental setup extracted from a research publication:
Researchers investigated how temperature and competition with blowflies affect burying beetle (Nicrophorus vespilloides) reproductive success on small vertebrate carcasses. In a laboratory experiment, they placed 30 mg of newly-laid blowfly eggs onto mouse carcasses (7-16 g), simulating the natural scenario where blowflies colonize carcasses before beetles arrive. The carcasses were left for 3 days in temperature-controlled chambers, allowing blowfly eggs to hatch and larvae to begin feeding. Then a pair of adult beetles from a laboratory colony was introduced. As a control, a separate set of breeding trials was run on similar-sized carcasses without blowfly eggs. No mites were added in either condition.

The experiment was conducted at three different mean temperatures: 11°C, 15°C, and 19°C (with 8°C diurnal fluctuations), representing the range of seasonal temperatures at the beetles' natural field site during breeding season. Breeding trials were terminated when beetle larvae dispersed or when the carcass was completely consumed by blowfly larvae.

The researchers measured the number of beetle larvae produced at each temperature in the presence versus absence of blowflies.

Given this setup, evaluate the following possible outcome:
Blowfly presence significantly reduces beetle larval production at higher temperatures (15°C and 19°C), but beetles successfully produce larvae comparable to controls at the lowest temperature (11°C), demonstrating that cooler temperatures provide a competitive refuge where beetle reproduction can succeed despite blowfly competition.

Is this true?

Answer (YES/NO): NO